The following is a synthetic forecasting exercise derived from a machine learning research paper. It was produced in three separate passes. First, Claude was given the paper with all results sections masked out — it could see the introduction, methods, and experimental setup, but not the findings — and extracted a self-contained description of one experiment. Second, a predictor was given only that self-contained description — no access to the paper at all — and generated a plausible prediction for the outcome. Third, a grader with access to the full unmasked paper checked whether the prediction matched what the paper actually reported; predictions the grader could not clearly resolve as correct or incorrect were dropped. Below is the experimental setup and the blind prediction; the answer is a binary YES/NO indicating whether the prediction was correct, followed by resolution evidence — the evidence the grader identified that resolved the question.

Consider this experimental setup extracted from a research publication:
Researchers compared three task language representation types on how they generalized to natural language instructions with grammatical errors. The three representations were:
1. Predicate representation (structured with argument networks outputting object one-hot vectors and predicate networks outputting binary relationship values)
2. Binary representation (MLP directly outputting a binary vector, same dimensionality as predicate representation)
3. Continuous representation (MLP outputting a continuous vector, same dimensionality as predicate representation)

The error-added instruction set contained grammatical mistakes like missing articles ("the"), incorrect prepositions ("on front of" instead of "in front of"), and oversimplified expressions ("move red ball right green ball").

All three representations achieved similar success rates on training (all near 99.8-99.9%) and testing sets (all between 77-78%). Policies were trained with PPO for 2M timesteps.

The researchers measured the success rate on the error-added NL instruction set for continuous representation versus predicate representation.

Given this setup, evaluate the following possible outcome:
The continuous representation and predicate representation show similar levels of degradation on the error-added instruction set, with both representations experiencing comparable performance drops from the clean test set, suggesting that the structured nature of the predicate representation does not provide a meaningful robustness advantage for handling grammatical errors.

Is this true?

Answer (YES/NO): NO